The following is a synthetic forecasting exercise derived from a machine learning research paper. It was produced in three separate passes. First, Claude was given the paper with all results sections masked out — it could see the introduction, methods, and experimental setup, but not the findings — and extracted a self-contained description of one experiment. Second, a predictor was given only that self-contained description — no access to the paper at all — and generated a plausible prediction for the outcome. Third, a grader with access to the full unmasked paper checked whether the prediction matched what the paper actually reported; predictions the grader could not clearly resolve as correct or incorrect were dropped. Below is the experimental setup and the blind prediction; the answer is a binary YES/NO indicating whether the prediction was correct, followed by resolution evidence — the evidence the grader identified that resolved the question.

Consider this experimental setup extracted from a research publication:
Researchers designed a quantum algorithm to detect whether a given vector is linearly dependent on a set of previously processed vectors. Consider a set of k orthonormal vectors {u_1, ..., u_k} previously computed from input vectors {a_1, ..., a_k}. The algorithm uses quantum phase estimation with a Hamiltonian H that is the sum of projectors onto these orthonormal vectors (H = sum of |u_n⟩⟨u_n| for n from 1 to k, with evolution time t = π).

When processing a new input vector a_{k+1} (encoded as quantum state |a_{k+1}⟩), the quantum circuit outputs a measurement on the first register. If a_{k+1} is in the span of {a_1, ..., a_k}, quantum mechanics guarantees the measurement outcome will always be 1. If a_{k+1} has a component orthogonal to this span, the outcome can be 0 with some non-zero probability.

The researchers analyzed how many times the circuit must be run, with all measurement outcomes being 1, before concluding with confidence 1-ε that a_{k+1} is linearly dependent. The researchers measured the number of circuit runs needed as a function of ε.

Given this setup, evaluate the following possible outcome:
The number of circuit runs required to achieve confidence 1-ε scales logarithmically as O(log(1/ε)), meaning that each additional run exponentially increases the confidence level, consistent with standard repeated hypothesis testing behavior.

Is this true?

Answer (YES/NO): NO